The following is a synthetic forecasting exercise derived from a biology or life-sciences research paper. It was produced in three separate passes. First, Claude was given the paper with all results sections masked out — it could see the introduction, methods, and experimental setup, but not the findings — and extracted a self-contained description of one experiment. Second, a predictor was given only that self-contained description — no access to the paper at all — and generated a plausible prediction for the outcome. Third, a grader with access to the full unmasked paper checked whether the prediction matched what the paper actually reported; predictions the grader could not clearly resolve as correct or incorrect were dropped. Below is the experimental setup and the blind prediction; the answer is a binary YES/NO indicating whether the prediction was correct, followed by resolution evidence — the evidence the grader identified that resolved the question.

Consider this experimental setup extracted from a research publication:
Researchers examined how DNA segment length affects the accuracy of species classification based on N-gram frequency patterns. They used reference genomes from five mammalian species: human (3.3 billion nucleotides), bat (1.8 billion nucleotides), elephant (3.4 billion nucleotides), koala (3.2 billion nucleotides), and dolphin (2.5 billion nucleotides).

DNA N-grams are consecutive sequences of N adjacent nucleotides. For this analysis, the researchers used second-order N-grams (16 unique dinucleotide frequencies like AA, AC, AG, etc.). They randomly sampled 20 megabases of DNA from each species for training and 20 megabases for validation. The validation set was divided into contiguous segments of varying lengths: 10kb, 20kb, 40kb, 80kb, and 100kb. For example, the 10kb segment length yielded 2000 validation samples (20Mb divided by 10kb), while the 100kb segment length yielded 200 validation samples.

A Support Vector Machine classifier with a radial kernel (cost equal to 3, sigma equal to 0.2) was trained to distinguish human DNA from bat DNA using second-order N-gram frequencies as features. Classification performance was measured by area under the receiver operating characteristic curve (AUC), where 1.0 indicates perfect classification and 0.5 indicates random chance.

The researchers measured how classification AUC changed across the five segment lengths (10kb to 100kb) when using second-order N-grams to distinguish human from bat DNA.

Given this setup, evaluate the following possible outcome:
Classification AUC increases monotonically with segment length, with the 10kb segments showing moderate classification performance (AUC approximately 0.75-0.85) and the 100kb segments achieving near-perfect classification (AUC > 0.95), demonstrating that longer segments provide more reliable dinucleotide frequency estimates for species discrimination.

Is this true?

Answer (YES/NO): NO